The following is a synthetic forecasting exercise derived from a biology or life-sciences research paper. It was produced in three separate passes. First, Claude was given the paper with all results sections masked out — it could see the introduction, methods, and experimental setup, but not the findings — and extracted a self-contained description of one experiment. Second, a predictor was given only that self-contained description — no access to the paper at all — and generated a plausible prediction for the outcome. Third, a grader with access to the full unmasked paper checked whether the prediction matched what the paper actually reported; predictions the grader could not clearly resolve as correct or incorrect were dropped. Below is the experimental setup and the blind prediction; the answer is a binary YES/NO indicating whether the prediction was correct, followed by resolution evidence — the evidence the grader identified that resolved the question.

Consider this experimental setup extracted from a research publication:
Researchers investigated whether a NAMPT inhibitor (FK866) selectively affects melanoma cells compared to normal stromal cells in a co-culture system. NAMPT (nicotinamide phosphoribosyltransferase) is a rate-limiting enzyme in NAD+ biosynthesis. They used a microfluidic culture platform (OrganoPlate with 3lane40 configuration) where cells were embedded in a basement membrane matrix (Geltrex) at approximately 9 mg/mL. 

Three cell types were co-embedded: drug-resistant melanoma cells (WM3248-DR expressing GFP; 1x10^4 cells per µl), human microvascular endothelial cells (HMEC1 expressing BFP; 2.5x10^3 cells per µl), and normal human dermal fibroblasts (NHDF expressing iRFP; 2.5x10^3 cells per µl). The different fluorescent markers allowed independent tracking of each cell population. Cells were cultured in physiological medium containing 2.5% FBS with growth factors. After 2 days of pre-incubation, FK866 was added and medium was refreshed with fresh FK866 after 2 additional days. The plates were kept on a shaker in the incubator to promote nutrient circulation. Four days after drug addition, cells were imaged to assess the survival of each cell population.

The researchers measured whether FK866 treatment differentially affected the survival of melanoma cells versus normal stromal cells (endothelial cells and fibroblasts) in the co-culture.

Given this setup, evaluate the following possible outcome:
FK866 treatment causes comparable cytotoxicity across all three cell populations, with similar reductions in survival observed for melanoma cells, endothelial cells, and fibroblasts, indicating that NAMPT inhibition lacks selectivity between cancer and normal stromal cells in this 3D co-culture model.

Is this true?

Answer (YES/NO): NO